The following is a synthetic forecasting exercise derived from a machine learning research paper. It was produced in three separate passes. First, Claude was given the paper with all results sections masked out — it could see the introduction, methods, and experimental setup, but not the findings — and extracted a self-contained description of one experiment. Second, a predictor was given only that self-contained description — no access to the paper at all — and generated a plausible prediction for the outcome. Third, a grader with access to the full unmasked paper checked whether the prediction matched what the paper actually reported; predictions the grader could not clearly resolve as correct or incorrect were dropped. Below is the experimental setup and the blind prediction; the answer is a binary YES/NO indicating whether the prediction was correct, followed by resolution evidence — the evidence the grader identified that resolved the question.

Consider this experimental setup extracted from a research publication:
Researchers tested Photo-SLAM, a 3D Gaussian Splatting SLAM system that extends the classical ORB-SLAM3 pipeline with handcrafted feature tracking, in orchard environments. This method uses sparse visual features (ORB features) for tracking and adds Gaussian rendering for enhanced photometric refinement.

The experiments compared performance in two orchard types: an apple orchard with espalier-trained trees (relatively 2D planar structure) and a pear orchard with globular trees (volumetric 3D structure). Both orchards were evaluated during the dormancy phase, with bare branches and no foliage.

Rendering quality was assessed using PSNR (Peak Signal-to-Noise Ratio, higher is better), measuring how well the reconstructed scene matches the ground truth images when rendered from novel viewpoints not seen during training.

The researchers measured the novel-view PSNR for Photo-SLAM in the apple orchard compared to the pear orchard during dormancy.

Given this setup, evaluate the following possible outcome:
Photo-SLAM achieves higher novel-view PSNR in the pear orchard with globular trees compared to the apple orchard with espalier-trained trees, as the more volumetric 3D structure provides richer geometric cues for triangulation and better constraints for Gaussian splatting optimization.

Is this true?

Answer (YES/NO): NO